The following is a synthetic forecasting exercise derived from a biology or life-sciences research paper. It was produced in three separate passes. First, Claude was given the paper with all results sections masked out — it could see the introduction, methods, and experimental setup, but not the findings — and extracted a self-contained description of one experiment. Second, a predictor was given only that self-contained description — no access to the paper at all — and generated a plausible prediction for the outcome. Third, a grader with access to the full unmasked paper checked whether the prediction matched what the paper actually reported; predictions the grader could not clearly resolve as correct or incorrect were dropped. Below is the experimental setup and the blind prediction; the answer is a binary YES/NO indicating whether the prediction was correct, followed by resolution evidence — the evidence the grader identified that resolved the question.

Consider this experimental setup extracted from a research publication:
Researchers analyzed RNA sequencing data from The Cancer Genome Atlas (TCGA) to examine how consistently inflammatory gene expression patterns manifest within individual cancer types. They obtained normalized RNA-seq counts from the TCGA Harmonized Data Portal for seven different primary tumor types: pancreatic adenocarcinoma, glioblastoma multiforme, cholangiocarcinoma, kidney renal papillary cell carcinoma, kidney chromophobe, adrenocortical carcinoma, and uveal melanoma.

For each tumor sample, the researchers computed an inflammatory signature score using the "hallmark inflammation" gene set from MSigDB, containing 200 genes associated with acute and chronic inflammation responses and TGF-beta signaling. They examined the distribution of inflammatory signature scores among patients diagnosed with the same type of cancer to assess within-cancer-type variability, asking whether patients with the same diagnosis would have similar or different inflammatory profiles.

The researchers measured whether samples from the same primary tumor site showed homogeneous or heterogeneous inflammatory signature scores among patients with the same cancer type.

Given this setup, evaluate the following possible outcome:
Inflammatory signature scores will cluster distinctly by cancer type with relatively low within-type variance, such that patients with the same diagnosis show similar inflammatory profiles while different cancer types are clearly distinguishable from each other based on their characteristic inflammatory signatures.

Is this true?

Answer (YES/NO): NO